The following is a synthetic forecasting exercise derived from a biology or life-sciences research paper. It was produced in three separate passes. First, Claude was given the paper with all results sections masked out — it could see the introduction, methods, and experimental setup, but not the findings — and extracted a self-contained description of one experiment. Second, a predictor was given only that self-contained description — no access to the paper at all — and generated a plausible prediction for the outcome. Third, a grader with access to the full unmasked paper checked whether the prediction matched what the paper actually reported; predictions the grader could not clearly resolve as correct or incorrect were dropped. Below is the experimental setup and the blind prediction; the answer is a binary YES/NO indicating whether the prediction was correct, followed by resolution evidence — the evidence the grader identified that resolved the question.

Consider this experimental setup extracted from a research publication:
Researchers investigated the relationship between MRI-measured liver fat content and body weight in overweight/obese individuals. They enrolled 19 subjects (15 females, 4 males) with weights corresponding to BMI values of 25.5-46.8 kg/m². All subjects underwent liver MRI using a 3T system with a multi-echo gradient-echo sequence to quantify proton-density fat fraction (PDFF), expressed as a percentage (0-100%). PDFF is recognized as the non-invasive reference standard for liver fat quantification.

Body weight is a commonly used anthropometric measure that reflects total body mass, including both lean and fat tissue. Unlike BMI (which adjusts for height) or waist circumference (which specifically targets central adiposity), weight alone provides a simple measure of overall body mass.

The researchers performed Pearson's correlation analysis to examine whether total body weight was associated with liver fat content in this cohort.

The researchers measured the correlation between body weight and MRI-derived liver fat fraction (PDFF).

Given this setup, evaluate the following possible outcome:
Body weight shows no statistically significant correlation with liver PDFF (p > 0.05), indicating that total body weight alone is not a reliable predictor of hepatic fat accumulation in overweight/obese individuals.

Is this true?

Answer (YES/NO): YES